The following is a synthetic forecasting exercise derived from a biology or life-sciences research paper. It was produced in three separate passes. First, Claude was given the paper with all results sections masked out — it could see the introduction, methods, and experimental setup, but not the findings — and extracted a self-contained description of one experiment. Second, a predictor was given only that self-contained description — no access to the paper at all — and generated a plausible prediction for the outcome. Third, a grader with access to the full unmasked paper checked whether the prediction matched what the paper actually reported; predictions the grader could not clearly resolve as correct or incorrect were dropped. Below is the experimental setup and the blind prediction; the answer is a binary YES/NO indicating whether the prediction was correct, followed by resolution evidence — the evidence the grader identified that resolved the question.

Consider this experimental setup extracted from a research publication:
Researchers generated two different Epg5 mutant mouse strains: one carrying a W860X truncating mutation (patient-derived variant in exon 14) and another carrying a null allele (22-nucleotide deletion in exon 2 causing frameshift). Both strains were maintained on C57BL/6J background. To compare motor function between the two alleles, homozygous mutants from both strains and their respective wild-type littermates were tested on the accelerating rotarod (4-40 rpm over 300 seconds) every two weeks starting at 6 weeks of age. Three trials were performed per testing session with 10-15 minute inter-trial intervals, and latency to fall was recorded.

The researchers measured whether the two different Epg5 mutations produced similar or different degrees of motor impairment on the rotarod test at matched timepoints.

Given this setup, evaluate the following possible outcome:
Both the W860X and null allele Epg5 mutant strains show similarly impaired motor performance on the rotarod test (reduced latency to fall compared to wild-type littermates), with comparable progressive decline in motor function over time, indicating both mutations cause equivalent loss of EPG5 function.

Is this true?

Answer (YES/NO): NO